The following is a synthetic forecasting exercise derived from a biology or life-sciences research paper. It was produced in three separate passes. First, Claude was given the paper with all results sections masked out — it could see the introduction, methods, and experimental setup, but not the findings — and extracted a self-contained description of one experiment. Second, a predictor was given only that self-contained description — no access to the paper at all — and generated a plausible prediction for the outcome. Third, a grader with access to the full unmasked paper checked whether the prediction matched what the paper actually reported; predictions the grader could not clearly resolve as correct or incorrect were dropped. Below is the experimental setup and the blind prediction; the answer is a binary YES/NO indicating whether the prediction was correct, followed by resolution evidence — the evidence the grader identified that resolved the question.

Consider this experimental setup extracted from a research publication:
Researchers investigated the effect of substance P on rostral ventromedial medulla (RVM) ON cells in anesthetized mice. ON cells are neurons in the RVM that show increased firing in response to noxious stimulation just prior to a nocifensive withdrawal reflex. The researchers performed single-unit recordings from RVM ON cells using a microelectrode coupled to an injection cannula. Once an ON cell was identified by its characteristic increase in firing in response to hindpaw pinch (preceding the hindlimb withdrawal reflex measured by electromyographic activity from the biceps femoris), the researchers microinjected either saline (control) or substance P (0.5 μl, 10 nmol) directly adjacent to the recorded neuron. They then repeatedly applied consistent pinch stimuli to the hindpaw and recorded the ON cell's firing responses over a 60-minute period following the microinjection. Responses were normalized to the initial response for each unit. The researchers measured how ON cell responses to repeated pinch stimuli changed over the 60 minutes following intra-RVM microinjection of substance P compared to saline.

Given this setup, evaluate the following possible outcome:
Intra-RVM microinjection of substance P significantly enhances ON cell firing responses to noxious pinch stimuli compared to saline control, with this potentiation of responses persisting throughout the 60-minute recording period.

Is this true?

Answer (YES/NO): YES